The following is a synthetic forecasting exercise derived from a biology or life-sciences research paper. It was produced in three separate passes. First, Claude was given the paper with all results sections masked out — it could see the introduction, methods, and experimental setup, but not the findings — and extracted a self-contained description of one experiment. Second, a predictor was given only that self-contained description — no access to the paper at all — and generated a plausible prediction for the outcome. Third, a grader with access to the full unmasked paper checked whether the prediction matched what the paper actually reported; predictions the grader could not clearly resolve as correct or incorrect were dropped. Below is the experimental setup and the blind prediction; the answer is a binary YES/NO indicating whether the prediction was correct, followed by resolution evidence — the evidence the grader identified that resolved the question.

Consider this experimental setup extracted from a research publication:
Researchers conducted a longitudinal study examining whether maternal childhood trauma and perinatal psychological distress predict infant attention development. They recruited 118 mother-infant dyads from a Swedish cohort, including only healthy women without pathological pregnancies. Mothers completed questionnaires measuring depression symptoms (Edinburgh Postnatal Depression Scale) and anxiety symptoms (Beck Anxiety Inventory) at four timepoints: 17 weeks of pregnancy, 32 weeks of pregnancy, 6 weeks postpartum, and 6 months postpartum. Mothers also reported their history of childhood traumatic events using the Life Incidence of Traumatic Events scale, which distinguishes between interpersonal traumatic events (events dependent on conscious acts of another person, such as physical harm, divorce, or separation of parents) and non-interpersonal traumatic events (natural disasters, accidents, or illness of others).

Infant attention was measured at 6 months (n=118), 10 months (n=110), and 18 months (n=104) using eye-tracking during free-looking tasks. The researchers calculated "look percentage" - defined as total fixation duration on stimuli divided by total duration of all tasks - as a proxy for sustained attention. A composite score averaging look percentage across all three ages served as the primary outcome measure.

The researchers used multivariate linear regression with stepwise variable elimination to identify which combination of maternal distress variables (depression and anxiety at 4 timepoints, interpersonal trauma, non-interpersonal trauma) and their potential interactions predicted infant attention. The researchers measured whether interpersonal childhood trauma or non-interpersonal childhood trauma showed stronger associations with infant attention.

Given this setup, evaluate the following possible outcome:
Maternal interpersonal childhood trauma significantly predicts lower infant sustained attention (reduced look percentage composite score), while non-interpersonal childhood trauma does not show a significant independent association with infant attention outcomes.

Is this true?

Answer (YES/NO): NO